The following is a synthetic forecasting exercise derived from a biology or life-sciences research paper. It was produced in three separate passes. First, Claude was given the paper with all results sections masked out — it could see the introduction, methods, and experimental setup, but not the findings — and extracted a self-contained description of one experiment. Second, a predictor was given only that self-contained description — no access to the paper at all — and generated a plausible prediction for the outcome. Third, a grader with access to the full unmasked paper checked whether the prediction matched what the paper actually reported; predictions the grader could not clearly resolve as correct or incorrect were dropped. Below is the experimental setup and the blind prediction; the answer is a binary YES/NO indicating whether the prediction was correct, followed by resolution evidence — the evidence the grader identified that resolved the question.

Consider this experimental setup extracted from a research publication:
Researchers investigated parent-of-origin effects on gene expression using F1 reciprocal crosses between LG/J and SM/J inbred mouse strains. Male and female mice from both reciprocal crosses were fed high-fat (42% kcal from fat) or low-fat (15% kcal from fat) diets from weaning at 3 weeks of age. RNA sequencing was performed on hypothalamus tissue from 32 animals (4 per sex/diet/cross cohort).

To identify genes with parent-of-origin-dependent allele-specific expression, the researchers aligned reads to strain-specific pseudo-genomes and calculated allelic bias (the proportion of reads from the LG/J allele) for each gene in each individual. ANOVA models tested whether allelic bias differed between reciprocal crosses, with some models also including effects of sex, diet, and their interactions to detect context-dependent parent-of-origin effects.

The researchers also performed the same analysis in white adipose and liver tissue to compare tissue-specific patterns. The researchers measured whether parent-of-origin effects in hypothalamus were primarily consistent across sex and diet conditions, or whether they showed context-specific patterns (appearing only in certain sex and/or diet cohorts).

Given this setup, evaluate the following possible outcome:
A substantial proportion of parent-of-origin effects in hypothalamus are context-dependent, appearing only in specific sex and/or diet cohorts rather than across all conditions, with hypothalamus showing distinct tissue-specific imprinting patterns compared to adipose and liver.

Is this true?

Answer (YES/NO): NO